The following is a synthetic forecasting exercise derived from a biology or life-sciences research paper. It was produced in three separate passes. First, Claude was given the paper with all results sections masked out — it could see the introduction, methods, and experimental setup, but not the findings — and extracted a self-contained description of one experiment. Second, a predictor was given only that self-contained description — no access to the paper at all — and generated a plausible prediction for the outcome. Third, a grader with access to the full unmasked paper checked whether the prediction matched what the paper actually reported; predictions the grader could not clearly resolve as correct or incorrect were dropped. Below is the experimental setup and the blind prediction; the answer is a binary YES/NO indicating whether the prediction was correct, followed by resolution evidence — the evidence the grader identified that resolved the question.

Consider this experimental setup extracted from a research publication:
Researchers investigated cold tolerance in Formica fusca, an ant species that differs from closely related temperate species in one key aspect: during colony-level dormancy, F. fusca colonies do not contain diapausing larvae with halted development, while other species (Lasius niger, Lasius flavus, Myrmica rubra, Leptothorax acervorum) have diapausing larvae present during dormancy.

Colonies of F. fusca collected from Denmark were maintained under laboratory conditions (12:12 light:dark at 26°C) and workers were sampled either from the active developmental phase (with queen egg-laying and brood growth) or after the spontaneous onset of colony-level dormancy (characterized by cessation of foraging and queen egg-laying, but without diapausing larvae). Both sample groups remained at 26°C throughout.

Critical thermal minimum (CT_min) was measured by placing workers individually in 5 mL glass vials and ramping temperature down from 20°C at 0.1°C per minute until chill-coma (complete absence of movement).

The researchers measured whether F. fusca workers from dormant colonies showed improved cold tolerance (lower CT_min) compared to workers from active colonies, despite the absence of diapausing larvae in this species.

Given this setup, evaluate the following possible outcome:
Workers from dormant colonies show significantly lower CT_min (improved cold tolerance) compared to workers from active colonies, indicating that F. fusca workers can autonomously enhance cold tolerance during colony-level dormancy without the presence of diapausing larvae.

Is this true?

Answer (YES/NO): YES